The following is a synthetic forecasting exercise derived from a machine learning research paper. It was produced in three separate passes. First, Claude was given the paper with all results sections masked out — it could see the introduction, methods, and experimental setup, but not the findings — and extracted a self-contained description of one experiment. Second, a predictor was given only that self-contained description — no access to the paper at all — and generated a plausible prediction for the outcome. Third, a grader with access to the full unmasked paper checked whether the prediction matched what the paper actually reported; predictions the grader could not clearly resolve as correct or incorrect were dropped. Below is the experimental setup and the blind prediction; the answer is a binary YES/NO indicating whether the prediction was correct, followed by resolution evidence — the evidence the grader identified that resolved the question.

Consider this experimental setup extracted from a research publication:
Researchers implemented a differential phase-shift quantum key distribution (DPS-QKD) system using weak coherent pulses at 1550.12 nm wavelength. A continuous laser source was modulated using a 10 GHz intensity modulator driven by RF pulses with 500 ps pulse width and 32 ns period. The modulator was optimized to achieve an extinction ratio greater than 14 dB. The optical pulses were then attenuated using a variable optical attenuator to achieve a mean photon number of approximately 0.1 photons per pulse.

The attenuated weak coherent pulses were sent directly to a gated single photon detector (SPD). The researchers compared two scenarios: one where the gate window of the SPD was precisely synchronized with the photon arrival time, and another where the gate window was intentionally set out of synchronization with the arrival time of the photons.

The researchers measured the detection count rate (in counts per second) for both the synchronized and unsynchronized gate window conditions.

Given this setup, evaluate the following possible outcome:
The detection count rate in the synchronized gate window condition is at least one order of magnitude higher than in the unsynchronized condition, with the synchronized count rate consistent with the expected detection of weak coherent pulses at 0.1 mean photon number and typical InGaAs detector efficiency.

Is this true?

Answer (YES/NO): YES